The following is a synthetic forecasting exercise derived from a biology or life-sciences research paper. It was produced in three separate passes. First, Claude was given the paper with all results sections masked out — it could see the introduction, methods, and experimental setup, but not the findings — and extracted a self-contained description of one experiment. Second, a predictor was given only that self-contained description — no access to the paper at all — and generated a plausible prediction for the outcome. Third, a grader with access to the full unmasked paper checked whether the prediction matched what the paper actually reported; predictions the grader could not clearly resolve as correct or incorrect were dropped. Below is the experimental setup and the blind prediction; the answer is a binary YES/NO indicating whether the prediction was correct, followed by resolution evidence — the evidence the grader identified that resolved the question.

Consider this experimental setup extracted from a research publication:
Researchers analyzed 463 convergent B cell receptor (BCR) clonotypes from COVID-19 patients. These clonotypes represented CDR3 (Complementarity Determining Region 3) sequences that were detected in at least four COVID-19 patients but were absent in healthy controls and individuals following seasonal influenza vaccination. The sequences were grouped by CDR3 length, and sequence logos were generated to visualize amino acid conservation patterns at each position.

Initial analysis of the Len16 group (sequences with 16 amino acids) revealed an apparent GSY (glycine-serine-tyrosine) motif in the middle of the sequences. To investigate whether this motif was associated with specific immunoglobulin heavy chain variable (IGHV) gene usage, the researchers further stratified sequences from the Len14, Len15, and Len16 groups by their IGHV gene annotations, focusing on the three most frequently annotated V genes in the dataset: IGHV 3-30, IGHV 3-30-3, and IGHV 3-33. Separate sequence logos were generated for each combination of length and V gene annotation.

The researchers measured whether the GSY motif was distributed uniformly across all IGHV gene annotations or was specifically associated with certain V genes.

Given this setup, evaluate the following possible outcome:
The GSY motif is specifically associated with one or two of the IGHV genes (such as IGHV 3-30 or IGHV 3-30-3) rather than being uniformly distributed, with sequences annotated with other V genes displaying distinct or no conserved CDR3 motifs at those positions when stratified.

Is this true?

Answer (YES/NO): YES